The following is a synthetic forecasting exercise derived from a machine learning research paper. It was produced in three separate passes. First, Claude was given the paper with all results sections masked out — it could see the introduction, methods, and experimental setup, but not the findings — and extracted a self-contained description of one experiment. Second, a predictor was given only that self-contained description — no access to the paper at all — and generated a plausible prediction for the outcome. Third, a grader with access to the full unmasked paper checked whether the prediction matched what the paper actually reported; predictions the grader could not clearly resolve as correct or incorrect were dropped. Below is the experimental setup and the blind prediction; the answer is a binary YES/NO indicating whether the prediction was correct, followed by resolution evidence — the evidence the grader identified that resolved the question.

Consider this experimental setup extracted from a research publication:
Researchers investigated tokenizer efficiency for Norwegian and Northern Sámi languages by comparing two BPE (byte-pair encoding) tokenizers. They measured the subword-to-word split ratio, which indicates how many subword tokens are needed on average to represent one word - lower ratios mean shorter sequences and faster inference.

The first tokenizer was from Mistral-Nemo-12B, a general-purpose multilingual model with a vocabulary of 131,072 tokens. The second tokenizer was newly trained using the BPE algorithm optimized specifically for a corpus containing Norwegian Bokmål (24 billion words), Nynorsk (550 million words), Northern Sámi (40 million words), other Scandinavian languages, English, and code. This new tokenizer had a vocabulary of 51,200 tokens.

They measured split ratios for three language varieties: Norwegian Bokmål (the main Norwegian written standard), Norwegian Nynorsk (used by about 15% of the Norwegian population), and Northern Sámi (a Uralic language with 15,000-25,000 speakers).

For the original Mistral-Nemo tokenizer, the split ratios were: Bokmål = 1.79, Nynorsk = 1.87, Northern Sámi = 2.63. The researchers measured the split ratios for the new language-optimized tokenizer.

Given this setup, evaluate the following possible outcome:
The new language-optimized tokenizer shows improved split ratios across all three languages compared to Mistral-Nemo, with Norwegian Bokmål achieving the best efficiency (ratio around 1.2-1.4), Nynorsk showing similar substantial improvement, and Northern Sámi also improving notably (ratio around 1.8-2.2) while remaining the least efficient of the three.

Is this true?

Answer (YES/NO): YES